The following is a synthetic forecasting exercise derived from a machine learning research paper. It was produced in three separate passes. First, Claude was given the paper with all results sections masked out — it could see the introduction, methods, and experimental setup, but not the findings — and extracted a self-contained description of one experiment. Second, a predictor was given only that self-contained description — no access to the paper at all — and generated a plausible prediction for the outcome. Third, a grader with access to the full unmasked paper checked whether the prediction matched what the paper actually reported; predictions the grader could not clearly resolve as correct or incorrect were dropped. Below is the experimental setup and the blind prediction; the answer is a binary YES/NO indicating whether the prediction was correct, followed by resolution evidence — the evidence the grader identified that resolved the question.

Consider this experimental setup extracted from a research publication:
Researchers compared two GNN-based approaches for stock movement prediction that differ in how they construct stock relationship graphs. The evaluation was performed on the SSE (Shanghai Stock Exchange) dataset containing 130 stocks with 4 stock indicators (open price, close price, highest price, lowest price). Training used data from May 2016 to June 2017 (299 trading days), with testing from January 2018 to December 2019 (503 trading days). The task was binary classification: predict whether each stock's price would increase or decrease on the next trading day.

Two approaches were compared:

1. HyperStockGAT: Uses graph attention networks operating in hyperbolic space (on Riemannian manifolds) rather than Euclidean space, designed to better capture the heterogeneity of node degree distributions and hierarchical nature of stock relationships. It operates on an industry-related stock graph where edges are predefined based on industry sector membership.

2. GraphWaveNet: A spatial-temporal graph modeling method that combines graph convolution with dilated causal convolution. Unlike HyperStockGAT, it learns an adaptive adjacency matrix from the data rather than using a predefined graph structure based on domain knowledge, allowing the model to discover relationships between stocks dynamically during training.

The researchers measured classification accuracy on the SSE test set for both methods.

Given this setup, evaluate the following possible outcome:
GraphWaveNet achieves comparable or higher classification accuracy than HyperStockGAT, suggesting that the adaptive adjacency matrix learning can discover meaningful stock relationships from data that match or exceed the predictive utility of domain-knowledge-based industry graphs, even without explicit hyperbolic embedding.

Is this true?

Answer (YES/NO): YES